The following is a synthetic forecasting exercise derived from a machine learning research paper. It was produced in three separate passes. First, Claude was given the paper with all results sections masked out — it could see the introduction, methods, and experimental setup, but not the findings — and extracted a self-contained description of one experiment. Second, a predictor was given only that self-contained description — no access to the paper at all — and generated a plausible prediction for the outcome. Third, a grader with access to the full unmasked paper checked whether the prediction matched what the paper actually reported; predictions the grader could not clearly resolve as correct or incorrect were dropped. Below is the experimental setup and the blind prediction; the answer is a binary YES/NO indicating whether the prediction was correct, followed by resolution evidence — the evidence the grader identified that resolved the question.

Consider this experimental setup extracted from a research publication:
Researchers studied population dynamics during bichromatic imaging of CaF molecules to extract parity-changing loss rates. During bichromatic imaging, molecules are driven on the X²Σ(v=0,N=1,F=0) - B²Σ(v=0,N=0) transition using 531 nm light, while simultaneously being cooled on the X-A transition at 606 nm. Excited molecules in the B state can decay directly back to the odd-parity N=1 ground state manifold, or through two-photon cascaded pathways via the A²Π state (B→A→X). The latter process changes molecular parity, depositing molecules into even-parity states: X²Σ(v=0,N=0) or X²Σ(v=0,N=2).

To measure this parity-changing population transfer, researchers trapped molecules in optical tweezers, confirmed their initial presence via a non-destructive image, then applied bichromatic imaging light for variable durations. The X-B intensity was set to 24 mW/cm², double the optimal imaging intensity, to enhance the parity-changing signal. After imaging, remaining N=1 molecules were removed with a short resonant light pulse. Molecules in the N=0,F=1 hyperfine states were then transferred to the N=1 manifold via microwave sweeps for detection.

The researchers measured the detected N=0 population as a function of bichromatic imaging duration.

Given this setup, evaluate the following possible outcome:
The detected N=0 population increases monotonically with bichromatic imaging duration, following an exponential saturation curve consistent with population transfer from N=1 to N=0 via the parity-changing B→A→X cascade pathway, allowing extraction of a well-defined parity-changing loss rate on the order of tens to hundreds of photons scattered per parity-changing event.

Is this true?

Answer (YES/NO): NO